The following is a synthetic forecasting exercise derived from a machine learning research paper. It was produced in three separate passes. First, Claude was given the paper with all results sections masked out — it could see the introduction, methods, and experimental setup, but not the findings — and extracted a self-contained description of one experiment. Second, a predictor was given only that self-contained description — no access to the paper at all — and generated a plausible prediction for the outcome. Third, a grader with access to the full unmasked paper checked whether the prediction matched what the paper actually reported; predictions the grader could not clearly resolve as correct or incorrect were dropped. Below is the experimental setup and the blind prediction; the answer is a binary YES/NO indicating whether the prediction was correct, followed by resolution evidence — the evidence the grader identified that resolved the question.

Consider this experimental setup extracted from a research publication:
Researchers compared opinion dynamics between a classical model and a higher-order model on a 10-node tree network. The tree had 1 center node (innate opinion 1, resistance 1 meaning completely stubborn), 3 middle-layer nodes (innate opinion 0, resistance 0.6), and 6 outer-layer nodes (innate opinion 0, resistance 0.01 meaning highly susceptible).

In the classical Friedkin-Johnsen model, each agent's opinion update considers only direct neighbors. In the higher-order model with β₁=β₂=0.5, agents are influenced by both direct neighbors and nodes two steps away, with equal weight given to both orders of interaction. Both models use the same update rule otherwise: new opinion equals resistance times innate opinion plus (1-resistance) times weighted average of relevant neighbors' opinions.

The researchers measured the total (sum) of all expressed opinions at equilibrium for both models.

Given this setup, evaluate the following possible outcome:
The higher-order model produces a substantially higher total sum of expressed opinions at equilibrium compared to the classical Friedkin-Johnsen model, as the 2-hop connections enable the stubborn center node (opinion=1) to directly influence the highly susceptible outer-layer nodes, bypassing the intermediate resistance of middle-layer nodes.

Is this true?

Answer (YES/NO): YES